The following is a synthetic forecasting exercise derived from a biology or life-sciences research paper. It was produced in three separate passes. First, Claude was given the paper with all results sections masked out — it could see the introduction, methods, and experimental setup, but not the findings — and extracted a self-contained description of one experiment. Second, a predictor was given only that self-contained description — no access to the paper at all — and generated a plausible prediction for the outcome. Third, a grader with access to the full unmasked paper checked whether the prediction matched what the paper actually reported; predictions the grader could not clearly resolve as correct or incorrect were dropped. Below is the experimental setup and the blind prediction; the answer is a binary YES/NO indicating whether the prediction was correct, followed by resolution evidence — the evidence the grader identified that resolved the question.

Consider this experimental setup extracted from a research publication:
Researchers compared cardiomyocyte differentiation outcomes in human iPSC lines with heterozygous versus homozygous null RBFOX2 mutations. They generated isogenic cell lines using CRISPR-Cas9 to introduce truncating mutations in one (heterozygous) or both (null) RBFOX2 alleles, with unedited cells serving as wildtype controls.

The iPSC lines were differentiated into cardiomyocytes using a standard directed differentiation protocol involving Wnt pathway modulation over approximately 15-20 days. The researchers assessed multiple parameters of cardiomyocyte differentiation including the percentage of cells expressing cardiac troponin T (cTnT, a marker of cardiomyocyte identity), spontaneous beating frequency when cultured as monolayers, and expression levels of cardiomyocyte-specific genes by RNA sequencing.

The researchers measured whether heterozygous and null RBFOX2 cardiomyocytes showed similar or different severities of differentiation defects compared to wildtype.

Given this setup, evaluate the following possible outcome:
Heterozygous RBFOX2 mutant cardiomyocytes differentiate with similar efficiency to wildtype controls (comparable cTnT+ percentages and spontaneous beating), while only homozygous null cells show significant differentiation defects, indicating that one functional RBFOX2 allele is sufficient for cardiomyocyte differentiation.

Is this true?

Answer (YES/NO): NO